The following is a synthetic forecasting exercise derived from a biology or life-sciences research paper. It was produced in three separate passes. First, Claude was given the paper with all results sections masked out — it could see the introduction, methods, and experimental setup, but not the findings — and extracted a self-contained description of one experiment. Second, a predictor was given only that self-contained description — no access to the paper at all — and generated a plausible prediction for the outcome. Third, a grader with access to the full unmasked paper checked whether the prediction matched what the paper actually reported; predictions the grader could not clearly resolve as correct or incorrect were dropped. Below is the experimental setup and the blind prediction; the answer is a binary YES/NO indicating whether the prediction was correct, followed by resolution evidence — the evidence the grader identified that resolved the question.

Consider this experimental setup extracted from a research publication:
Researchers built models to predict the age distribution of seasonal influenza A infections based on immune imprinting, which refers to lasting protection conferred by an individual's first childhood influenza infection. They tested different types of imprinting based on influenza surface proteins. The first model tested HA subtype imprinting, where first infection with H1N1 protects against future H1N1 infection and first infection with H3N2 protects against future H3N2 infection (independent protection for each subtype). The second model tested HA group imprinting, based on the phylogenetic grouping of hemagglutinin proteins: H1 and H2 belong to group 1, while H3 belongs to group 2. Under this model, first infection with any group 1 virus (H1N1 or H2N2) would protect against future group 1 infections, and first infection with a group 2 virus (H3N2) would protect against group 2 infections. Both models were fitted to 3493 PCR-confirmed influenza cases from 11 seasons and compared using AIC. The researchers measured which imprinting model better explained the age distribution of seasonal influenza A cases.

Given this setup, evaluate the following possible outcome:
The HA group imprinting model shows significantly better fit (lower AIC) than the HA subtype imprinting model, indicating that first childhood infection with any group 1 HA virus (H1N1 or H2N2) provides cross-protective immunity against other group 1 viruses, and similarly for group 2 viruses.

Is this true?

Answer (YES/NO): NO